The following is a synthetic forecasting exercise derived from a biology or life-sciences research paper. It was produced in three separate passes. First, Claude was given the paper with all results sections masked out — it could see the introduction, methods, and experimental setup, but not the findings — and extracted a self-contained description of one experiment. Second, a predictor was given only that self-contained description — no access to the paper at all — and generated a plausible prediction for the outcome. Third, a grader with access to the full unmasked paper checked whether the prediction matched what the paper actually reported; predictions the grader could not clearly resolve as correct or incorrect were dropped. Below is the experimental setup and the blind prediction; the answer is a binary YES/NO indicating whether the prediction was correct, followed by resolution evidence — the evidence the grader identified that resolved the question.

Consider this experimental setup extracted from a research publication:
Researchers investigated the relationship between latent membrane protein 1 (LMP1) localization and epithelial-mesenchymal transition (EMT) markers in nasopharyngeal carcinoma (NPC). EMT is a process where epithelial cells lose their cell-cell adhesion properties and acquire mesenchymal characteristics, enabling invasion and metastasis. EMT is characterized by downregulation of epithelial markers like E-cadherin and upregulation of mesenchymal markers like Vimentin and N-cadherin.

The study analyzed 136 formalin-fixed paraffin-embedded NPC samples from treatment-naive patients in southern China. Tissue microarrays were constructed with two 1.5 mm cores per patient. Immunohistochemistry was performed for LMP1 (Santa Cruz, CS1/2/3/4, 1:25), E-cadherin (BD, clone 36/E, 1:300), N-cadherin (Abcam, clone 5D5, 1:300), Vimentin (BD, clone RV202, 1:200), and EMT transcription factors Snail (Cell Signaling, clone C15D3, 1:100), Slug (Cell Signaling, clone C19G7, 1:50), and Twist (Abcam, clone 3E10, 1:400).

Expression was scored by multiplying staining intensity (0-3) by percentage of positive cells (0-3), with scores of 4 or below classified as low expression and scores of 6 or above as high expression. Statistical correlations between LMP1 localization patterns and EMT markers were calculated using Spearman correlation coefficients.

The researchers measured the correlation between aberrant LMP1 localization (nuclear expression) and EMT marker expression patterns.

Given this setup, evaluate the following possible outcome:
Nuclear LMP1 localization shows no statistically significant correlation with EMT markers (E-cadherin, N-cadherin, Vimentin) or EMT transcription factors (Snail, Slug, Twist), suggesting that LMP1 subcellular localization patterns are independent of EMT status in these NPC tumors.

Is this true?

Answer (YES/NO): NO